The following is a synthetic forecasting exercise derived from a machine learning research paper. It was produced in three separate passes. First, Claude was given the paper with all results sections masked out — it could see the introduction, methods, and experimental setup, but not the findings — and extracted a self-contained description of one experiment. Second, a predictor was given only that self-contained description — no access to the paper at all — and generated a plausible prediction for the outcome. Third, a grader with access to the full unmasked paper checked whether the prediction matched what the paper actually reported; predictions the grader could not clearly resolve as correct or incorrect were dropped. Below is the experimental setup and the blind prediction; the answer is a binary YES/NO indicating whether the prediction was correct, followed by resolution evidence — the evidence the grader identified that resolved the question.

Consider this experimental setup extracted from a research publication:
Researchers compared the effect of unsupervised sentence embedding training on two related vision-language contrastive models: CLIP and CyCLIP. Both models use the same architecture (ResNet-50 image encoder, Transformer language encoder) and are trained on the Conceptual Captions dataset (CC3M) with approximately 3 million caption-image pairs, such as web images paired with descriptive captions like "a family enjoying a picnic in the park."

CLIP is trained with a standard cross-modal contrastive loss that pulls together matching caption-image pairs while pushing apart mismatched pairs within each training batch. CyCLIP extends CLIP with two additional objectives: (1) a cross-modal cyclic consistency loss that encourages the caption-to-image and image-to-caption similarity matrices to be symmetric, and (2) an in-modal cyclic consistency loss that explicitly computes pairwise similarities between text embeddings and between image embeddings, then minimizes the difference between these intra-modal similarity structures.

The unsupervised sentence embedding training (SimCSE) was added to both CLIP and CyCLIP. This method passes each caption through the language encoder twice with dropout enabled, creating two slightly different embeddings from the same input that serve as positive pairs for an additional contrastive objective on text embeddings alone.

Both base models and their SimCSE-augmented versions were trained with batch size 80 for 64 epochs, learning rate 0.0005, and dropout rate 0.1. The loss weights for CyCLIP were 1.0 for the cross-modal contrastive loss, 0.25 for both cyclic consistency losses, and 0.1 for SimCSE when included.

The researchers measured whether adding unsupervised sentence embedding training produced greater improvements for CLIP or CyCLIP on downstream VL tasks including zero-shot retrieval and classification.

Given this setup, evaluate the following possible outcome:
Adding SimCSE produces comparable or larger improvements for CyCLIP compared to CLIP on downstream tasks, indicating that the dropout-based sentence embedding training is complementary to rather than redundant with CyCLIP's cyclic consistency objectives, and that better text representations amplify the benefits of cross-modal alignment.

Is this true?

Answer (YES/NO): YES